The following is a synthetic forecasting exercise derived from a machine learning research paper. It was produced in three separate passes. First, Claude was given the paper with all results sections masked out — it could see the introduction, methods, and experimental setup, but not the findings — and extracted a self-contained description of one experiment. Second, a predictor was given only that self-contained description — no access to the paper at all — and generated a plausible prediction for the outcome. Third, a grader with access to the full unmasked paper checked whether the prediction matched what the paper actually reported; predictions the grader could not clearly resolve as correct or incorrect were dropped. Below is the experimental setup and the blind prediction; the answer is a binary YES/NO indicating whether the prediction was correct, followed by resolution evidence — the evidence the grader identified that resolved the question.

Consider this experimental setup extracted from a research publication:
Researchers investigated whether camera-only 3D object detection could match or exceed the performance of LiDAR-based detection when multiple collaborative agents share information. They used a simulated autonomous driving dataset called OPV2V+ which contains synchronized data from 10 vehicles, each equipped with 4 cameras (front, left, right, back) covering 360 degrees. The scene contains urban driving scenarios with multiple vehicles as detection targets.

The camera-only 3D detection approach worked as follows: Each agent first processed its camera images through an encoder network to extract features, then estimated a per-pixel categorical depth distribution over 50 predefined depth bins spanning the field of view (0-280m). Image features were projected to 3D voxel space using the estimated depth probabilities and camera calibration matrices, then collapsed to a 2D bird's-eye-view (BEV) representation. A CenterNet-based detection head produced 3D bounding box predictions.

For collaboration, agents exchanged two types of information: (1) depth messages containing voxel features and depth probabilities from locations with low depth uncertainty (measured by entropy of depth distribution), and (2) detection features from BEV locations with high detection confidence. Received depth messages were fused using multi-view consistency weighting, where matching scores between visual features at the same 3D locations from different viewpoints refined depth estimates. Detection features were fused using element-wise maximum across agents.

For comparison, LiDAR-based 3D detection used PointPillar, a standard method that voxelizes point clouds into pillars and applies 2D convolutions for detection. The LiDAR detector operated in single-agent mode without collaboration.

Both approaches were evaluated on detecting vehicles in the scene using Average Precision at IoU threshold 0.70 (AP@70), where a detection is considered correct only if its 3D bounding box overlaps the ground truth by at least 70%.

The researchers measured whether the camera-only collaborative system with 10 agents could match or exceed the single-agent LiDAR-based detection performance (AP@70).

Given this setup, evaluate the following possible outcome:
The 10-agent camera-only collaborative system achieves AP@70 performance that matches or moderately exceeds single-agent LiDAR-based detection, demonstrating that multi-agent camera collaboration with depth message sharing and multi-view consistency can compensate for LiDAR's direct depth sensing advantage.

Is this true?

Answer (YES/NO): YES